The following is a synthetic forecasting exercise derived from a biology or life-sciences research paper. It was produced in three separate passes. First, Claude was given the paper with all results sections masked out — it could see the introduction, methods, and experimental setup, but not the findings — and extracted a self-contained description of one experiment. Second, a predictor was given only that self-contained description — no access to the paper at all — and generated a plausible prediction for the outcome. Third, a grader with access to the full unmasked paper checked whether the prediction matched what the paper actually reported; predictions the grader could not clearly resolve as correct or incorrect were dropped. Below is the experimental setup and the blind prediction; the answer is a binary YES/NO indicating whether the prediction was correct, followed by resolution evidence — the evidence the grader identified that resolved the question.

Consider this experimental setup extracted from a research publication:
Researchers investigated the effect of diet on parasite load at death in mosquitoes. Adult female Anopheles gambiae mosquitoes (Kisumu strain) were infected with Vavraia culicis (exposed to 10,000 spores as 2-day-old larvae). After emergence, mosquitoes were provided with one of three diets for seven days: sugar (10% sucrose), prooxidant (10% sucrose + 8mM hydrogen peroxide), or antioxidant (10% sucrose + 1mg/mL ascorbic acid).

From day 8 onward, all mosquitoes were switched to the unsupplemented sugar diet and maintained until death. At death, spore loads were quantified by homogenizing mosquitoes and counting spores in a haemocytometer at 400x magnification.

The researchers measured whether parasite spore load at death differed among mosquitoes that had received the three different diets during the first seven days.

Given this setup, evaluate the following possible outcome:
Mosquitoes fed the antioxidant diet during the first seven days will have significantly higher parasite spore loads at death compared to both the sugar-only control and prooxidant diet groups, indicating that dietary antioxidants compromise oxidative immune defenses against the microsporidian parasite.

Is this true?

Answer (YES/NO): NO